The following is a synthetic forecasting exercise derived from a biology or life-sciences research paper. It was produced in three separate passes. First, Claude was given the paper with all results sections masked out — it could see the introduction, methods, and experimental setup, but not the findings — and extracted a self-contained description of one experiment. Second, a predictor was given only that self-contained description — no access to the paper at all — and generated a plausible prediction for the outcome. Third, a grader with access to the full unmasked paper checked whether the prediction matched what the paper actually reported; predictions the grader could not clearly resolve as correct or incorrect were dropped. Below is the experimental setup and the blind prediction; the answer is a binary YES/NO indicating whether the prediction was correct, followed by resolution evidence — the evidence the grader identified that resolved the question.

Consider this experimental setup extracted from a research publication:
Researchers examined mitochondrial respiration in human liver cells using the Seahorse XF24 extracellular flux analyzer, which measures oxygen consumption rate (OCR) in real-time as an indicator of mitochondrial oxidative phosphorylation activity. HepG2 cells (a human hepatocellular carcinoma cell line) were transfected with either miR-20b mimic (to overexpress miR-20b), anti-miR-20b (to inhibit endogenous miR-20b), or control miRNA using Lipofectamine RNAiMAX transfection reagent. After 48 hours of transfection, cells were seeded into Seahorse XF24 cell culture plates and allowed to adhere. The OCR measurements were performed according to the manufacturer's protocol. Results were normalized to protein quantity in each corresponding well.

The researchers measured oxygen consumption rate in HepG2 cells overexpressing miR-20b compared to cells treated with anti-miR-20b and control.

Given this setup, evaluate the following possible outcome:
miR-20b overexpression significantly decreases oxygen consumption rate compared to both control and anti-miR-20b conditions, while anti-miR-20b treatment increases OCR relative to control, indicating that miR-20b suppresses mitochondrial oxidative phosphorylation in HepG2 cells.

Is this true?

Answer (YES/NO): YES